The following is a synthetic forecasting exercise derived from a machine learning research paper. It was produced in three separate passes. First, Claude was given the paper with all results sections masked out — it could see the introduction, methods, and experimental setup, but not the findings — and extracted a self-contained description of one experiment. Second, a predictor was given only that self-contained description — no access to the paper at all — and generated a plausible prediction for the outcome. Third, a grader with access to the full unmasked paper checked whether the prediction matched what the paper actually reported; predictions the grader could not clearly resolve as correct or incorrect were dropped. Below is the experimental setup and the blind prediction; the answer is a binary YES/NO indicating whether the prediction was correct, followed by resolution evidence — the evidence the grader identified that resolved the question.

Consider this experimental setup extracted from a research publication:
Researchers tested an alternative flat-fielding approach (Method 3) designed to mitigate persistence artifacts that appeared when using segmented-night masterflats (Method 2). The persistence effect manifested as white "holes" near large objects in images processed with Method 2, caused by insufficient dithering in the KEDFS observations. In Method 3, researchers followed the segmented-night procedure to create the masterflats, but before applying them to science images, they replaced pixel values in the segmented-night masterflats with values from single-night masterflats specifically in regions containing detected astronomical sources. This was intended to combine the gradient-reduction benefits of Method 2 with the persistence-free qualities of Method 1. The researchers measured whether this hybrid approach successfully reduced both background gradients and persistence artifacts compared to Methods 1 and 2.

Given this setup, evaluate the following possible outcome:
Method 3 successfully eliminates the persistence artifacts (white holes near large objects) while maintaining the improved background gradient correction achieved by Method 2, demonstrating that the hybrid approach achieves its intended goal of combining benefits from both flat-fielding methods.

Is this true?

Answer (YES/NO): NO